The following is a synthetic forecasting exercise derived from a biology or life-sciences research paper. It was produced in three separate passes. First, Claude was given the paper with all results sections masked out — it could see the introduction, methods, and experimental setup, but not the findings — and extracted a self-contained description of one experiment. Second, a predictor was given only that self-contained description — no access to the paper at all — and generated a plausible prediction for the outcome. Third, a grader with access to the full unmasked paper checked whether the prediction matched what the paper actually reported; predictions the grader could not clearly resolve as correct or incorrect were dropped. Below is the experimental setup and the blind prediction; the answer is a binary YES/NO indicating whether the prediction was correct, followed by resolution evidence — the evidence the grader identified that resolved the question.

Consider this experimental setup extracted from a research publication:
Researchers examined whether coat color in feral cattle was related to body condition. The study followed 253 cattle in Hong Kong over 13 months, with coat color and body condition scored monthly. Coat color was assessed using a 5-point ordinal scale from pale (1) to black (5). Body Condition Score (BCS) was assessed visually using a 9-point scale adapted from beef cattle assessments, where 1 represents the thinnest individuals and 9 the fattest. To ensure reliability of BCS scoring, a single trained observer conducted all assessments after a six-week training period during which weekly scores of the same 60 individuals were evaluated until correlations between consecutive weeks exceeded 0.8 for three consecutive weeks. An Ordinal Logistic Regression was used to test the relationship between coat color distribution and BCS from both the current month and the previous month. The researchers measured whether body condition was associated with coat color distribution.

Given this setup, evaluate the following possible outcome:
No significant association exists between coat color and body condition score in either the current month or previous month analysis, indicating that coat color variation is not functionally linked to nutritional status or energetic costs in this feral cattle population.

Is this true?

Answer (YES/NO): NO